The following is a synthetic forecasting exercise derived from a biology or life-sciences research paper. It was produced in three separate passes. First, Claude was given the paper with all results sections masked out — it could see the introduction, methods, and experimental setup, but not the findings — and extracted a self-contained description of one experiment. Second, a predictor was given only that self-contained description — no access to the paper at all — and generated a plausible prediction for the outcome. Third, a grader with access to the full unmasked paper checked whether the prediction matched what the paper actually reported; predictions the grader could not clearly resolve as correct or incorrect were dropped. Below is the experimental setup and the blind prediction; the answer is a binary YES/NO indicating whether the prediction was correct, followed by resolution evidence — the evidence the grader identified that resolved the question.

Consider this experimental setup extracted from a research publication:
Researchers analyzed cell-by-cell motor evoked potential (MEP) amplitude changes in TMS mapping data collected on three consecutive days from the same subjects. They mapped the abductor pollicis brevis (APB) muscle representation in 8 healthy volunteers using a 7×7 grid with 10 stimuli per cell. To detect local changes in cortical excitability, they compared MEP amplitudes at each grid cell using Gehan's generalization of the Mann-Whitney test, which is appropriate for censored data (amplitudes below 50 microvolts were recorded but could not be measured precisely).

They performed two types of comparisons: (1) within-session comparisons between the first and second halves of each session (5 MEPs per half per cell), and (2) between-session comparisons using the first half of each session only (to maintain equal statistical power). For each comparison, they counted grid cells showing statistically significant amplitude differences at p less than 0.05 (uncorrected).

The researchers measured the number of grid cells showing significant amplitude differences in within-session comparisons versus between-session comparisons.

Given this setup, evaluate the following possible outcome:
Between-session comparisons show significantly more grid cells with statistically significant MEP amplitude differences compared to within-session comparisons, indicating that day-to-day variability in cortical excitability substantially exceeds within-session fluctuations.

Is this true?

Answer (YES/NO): YES